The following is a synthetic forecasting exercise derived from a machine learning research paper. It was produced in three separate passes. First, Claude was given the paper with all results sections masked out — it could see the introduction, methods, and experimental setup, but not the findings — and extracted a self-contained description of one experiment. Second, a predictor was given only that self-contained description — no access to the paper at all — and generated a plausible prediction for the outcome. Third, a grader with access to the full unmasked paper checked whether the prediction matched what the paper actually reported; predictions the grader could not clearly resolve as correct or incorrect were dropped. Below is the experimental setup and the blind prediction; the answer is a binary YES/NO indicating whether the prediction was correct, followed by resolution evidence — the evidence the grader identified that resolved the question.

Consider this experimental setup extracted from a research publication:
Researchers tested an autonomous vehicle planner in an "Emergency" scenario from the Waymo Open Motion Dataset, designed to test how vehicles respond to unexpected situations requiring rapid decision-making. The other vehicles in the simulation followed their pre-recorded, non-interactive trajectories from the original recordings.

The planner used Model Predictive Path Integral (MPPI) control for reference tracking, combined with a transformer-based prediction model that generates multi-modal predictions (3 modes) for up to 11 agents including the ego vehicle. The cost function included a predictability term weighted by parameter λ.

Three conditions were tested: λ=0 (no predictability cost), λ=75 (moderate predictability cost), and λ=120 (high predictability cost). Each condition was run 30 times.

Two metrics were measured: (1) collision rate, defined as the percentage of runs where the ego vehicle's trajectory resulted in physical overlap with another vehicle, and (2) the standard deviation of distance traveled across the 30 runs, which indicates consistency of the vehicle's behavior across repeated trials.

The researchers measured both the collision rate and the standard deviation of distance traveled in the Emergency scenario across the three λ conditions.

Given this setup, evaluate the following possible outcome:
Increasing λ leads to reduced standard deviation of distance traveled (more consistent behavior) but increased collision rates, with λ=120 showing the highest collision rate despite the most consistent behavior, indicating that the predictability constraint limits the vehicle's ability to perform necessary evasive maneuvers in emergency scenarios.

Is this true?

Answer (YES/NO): NO